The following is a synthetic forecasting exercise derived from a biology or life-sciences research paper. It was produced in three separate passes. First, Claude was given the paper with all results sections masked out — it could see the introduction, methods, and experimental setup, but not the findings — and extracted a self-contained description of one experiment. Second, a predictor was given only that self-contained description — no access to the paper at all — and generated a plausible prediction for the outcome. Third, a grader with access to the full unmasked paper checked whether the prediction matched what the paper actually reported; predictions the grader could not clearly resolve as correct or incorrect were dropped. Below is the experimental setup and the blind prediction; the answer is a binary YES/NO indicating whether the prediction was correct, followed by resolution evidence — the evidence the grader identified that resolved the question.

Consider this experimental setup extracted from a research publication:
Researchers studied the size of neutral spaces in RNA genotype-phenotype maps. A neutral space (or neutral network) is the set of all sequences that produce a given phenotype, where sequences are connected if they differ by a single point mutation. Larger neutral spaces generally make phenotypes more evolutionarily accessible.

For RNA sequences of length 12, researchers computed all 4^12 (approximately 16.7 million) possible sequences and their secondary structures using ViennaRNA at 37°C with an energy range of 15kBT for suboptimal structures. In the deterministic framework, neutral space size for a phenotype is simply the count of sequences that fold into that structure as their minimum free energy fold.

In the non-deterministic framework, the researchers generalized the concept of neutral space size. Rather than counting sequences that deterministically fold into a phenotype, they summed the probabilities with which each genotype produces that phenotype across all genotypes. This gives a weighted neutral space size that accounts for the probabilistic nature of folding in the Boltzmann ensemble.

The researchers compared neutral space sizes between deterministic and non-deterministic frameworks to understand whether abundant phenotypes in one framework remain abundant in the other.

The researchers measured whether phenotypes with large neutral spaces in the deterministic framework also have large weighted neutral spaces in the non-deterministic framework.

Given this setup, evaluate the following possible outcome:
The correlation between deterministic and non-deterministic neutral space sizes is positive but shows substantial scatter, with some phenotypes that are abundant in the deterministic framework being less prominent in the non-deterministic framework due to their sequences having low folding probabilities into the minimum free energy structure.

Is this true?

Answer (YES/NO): NO